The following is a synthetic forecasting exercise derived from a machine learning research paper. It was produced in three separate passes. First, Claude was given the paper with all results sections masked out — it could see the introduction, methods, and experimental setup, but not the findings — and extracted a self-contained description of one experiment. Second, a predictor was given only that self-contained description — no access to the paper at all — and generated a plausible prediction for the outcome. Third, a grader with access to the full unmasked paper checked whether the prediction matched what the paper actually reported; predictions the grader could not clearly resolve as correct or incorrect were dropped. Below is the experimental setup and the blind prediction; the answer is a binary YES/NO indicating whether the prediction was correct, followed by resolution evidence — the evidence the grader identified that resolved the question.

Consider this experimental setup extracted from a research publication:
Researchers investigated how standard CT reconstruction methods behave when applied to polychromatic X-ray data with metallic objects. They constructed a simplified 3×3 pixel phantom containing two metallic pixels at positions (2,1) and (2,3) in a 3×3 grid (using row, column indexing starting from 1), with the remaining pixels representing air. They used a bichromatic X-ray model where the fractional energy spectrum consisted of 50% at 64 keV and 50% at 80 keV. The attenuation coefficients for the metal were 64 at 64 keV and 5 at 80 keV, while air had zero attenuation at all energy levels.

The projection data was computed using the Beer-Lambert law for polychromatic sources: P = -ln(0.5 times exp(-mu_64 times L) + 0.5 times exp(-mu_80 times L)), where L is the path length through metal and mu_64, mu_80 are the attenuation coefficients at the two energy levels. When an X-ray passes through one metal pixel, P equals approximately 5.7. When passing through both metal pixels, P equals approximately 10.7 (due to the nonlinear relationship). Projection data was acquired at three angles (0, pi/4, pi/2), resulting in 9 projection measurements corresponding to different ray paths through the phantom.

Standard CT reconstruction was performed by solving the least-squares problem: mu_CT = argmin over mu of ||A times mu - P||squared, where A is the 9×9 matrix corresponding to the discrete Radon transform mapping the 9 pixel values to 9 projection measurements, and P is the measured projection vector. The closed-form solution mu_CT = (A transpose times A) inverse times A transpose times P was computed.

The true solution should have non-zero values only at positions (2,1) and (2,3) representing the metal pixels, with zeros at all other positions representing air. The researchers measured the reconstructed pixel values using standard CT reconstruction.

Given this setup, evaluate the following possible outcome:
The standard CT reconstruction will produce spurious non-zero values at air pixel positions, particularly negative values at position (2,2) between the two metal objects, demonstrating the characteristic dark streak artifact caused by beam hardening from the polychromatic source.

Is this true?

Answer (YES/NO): NO